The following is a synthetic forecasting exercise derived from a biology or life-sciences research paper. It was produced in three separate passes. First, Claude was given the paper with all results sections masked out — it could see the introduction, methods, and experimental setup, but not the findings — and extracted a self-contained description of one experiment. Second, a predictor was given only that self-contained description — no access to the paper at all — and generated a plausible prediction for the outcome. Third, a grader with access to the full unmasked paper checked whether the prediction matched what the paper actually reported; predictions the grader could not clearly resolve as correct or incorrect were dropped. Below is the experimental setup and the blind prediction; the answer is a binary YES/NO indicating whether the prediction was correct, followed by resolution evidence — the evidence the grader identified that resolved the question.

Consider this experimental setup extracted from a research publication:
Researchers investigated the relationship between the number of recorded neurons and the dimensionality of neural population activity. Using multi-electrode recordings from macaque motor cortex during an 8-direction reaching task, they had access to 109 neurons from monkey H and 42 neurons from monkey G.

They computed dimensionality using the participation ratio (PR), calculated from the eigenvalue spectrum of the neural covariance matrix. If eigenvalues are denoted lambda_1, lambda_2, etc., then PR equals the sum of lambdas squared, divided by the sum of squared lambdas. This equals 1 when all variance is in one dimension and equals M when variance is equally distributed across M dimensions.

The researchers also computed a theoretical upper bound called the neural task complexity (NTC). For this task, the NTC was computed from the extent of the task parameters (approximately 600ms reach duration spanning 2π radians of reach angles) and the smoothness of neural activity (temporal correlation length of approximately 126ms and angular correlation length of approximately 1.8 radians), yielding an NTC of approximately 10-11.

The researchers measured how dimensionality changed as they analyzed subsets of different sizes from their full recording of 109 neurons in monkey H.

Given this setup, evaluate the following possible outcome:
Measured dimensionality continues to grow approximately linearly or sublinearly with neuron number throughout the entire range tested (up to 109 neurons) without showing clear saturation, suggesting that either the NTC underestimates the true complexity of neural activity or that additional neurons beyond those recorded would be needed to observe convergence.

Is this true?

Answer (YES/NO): NO